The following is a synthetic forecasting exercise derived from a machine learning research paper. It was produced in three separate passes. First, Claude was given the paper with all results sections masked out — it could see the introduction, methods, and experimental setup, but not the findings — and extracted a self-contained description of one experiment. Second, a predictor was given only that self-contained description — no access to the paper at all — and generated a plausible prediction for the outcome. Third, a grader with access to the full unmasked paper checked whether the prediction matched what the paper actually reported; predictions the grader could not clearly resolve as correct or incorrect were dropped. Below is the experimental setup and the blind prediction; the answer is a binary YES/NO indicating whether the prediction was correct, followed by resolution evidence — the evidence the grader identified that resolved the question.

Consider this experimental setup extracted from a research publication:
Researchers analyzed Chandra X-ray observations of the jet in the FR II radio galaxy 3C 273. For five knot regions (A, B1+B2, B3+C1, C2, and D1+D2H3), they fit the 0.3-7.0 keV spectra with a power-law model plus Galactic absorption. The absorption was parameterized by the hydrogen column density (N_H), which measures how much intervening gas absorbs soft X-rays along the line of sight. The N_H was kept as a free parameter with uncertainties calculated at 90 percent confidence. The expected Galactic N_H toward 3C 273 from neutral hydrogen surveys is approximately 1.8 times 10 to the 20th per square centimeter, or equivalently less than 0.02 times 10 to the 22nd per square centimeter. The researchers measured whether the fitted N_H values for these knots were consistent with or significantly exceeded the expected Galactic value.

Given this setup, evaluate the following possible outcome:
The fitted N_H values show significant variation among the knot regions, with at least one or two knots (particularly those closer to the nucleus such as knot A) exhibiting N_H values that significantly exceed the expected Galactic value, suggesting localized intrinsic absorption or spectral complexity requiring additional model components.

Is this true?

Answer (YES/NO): NO